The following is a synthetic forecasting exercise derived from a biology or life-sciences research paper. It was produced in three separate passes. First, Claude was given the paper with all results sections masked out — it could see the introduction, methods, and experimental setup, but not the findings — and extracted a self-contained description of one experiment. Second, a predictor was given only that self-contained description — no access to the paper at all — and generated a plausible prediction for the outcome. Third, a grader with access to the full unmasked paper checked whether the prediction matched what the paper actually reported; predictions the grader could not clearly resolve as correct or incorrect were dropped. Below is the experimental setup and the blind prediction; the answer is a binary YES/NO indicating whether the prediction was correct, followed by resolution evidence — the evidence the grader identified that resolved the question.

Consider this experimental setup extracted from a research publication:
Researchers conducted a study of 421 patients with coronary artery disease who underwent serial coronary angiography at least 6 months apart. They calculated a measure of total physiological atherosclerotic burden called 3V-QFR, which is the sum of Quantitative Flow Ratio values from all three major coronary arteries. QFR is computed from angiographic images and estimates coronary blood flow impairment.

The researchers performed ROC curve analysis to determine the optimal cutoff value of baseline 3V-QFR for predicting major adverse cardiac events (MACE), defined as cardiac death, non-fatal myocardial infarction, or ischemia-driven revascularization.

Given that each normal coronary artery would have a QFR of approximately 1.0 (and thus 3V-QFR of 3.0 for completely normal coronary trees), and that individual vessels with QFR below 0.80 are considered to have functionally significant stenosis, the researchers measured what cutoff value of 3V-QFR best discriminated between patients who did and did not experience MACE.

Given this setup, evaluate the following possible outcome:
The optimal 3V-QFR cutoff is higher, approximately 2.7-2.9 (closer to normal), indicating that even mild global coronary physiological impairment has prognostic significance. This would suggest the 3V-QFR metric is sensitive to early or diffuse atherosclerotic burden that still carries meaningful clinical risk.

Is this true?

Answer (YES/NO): YES